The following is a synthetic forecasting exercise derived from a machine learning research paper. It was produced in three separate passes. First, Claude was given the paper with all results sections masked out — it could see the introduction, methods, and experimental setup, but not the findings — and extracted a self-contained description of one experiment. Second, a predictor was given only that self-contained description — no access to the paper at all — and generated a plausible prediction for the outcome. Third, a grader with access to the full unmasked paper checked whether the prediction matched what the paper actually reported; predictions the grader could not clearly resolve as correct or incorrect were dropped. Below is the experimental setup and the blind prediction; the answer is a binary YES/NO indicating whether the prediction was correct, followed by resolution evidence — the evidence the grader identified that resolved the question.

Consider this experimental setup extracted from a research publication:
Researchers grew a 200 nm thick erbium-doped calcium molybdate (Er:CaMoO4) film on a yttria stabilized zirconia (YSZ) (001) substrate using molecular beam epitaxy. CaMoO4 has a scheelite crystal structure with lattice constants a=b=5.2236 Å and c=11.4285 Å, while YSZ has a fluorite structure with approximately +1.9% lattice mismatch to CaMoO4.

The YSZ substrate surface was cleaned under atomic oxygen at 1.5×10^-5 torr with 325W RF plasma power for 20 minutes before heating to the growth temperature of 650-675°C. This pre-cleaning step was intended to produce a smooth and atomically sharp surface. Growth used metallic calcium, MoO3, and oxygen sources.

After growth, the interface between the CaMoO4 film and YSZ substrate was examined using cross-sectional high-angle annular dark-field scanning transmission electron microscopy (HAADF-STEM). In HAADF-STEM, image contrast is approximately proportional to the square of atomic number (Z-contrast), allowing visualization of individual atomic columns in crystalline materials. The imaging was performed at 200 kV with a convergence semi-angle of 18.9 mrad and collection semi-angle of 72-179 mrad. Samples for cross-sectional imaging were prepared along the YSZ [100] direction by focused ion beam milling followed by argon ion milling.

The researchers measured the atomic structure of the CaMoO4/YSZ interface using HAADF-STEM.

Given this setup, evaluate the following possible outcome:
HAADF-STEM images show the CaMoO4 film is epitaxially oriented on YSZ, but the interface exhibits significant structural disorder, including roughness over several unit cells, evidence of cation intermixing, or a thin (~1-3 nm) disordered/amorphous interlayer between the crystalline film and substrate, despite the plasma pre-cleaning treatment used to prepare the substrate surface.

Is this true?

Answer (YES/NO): NO